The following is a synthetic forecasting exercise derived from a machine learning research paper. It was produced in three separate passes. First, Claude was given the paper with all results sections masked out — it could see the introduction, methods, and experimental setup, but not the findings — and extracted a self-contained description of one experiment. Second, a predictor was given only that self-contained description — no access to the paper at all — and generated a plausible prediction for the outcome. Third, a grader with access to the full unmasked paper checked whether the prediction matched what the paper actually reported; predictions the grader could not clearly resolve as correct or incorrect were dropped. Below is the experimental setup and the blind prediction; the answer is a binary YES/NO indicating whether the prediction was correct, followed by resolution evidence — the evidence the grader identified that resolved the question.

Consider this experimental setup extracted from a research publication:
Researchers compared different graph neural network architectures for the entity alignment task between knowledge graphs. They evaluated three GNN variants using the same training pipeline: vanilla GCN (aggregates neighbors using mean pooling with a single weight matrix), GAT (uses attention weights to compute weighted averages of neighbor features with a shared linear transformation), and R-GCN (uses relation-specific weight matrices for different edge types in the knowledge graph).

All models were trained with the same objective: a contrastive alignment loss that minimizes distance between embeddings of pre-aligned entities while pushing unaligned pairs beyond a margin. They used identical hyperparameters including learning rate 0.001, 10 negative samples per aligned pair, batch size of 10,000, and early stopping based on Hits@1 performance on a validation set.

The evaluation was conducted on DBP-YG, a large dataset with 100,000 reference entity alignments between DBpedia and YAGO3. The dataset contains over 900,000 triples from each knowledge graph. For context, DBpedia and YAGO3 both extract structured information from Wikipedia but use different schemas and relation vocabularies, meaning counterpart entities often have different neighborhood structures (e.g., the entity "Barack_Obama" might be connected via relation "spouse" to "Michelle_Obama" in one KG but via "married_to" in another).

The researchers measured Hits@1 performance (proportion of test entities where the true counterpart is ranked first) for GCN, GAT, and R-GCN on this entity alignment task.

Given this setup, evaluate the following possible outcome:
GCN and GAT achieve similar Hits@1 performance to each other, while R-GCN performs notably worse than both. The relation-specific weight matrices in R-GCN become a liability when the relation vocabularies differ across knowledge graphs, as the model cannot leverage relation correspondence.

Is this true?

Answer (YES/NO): NO